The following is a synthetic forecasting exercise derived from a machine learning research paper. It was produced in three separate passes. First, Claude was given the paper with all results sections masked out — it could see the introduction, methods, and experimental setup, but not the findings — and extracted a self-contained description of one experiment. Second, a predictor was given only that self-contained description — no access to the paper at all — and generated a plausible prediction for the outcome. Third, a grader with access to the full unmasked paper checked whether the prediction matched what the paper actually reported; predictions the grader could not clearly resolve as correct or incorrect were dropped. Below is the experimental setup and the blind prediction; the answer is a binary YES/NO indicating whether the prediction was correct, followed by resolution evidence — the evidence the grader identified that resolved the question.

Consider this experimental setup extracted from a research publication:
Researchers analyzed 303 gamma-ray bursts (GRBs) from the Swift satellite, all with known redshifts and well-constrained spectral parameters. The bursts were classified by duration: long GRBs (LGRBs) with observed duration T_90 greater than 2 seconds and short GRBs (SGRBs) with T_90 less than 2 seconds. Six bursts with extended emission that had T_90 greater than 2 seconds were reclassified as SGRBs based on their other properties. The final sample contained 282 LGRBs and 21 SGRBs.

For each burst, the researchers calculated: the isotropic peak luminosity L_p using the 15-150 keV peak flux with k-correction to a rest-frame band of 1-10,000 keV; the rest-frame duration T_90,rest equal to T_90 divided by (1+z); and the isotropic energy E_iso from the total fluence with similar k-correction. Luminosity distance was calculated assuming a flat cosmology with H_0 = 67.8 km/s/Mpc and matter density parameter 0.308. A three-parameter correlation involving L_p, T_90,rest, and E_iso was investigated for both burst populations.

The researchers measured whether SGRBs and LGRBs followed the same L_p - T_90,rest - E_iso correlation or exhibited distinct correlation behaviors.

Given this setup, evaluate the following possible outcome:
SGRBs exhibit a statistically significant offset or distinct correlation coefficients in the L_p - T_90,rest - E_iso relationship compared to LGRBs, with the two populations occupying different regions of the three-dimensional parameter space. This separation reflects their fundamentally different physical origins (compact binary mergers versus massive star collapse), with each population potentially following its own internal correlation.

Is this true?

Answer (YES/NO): NO